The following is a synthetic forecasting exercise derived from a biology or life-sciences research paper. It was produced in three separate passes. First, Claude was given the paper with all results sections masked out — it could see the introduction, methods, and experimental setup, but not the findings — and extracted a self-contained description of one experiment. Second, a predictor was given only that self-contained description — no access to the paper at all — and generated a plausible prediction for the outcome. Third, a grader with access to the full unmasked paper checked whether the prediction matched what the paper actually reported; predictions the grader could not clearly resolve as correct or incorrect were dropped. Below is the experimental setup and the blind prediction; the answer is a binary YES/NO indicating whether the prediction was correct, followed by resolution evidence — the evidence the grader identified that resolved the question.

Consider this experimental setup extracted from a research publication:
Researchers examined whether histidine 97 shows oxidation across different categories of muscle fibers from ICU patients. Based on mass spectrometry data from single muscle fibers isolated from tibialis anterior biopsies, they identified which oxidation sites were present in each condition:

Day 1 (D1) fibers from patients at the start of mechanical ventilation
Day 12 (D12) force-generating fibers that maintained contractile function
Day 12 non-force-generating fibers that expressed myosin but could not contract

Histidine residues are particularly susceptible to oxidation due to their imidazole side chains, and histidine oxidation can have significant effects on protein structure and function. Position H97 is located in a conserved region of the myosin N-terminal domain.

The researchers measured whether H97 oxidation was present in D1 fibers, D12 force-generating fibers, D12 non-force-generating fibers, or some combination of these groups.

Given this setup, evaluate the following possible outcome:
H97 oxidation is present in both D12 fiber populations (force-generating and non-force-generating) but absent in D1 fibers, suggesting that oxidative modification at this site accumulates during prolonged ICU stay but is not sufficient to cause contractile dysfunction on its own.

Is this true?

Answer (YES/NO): YES